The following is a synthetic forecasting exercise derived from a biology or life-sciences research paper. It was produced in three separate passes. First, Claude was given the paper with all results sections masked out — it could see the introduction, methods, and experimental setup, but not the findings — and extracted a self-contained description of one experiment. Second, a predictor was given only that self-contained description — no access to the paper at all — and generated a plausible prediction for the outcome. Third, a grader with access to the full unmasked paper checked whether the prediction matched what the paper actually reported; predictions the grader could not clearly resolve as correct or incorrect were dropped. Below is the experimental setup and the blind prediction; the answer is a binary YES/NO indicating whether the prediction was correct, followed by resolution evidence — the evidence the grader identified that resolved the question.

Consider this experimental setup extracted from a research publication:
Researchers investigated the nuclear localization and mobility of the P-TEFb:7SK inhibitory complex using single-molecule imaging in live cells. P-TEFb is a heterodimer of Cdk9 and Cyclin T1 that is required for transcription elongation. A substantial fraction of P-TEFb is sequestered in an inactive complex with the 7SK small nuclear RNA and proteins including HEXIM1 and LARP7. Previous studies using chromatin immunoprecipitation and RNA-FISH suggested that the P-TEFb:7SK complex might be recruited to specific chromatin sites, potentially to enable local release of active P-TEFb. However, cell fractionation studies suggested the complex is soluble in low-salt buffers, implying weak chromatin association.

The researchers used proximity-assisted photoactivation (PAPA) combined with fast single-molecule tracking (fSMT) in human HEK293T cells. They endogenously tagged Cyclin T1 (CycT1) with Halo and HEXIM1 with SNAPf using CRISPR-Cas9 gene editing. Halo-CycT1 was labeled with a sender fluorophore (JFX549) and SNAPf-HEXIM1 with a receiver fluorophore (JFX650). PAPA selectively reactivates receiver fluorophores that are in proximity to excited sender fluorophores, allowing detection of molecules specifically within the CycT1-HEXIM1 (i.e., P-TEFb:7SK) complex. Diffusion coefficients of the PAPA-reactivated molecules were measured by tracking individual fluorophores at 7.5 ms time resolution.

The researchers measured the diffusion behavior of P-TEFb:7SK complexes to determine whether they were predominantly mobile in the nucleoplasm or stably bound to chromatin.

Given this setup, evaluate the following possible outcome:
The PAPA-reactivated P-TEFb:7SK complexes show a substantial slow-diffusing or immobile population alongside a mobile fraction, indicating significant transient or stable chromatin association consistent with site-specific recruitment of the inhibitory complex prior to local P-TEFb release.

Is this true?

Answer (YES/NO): NO